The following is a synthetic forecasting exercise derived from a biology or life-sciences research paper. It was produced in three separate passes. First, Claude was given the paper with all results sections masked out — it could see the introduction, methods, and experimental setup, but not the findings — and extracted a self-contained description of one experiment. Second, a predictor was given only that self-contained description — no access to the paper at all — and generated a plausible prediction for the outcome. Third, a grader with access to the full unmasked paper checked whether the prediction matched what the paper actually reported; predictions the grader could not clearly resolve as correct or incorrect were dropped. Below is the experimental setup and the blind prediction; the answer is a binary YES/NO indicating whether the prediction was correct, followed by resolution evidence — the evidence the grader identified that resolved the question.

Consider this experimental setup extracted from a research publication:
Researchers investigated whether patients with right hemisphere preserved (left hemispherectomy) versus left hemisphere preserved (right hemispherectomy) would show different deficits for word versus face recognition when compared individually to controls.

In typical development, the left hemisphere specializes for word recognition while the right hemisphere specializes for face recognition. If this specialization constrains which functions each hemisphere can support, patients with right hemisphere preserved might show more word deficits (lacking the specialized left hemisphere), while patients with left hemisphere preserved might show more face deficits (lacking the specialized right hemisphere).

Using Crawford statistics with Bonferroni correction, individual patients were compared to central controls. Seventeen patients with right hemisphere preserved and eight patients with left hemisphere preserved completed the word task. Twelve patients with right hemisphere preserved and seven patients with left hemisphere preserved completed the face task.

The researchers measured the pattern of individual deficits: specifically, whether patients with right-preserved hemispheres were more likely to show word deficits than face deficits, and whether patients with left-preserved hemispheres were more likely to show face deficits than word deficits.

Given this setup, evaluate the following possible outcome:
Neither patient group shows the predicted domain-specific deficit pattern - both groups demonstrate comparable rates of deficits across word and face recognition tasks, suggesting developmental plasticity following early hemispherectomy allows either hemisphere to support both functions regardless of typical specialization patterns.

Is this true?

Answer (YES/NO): YES